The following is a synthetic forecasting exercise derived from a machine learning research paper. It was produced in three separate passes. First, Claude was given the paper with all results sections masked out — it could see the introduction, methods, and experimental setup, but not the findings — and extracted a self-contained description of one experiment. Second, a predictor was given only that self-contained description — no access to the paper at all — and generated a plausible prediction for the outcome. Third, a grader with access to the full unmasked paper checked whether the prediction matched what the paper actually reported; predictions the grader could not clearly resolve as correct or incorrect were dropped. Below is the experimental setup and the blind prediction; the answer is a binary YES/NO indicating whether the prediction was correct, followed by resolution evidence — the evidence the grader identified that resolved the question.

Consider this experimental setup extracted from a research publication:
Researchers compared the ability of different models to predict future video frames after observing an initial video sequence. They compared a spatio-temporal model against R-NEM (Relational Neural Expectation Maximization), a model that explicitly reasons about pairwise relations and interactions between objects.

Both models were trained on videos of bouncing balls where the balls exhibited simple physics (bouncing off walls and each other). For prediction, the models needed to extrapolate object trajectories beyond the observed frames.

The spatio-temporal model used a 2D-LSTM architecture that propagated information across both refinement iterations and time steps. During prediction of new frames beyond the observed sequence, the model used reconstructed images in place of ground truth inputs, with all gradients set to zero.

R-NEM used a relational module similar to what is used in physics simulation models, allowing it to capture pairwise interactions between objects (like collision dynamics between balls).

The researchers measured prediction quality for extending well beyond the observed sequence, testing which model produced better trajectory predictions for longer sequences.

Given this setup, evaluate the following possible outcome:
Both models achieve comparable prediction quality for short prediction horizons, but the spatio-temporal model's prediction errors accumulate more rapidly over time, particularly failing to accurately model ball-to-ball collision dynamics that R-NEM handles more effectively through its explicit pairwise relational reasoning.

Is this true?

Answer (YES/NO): NO